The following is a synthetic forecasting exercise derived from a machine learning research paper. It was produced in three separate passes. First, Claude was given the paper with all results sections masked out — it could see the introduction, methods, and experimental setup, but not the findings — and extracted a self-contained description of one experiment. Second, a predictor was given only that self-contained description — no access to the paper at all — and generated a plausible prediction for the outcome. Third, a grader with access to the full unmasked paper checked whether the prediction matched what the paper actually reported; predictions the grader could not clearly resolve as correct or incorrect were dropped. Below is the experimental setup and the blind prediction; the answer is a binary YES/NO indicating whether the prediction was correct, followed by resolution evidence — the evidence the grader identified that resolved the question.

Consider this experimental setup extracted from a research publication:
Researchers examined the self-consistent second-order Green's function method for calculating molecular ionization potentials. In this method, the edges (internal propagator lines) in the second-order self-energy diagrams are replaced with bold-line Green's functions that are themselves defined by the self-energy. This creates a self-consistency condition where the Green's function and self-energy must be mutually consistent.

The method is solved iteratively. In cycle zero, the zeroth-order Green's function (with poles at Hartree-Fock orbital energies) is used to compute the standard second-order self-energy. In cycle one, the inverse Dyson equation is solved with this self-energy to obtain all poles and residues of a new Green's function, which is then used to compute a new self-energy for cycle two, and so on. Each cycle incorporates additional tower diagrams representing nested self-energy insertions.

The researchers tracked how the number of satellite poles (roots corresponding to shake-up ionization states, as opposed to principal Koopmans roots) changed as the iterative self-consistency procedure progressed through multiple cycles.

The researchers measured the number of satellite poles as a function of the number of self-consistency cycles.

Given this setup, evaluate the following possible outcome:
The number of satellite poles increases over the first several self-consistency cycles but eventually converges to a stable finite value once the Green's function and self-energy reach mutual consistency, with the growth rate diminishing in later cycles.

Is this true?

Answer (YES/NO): NO